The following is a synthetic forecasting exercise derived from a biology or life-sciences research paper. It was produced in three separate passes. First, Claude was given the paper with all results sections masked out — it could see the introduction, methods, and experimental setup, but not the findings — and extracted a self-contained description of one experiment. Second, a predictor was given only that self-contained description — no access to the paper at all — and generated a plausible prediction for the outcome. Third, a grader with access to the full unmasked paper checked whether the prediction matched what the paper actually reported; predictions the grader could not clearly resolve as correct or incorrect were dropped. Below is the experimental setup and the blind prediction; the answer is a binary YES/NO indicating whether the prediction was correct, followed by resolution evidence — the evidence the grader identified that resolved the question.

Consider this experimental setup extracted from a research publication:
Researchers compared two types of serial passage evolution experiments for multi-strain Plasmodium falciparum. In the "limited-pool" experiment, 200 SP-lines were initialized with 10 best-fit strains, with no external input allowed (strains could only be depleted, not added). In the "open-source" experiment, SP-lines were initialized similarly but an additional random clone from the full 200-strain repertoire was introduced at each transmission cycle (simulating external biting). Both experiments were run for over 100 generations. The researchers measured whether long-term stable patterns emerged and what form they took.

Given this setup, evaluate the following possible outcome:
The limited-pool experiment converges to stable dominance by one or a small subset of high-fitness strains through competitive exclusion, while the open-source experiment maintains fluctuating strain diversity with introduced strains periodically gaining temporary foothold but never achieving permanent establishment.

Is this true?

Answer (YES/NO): NO